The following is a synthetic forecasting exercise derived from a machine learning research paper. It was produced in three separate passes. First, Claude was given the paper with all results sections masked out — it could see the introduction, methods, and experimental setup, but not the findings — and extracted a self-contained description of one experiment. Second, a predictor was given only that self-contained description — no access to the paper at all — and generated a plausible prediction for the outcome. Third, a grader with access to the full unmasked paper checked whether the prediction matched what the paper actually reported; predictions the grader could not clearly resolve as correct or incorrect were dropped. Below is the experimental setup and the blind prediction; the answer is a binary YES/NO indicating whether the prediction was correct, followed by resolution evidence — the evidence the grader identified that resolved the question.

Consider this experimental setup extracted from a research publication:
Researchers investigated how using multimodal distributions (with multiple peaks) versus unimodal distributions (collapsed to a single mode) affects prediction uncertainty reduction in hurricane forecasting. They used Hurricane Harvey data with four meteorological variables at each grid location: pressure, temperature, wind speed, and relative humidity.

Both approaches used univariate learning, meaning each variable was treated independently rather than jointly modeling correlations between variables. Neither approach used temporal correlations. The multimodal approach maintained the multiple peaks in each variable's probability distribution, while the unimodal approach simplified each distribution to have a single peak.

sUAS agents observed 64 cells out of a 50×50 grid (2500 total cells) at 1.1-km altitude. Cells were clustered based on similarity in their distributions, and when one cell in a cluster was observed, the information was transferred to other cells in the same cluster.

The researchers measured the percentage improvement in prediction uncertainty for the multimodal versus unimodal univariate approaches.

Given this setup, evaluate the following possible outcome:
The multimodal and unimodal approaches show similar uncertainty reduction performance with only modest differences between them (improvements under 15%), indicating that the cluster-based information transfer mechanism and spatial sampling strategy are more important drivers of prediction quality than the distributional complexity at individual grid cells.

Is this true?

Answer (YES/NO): NO